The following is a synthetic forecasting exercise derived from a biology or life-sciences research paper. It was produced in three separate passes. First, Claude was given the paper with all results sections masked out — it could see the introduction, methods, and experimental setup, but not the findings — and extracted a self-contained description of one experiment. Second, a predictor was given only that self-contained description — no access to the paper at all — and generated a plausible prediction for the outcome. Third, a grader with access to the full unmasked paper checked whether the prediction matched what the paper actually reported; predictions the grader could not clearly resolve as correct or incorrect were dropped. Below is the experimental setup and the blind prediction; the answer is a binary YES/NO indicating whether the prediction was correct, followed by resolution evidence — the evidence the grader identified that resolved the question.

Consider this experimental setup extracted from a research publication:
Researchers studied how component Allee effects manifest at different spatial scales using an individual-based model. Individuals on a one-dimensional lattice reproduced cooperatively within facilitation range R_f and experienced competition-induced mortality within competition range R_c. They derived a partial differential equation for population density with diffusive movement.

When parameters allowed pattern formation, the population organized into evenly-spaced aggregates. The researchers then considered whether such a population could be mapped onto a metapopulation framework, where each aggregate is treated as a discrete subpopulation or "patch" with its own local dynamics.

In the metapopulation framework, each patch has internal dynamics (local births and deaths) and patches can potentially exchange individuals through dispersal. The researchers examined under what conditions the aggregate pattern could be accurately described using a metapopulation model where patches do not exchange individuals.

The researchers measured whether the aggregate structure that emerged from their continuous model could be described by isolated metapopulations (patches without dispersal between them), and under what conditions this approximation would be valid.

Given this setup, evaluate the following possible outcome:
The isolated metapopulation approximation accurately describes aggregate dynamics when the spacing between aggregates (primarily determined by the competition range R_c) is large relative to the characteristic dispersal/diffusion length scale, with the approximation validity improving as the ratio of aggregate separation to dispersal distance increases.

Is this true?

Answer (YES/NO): YES